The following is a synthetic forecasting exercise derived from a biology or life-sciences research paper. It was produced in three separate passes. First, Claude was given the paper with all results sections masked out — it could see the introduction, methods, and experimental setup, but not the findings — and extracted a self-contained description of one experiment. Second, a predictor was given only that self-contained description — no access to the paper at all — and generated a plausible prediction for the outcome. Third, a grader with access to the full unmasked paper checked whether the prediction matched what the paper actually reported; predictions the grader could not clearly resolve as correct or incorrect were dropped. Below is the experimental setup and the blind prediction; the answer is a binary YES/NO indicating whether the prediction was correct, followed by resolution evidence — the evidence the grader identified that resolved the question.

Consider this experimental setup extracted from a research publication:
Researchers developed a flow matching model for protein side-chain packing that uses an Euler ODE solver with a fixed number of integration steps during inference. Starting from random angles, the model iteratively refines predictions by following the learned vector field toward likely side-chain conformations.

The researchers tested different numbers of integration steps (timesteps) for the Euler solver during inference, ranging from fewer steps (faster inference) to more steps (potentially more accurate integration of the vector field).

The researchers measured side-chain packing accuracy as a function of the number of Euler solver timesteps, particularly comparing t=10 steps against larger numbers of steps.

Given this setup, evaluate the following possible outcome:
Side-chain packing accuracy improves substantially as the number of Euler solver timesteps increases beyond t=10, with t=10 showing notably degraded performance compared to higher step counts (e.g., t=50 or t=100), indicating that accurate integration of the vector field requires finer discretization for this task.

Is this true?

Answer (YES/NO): NO